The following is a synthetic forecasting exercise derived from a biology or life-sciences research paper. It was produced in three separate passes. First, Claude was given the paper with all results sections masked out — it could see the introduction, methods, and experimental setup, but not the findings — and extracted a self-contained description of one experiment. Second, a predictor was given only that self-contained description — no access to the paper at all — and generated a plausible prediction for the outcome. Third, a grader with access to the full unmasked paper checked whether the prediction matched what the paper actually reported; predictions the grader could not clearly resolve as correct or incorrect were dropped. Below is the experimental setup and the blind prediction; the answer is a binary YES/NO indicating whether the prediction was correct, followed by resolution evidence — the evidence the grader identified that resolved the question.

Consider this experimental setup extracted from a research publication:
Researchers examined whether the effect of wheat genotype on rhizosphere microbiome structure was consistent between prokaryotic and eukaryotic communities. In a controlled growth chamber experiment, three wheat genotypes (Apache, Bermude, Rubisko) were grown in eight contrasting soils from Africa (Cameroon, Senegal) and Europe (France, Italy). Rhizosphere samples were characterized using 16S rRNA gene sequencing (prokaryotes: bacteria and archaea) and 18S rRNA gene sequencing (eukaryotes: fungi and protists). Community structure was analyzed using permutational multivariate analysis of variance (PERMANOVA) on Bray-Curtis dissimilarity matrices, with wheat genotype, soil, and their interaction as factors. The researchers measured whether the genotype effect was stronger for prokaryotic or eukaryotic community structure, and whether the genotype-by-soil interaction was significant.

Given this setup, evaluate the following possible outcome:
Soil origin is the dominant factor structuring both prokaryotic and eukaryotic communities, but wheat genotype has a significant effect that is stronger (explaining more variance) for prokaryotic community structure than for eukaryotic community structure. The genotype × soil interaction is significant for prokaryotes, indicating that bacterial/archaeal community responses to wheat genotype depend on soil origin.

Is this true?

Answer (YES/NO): NO